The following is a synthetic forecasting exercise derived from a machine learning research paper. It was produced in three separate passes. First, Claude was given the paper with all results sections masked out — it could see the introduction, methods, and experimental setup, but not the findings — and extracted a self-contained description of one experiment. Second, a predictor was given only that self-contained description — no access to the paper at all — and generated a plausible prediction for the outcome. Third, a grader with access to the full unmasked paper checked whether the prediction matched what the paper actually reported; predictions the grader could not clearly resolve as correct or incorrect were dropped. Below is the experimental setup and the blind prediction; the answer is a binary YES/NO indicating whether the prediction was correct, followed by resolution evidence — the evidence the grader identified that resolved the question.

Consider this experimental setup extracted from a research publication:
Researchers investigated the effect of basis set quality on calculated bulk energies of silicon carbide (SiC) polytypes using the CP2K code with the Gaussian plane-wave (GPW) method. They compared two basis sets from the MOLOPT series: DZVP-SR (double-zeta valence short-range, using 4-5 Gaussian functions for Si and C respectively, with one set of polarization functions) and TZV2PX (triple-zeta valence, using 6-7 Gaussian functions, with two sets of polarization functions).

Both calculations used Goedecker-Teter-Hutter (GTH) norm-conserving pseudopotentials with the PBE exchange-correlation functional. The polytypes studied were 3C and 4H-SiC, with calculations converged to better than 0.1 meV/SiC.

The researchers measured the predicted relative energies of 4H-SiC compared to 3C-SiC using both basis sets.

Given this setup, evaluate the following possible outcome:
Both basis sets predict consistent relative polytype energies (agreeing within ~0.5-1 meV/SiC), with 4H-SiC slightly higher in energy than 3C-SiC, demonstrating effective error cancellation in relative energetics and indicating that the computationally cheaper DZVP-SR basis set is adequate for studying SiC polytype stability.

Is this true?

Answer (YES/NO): NO